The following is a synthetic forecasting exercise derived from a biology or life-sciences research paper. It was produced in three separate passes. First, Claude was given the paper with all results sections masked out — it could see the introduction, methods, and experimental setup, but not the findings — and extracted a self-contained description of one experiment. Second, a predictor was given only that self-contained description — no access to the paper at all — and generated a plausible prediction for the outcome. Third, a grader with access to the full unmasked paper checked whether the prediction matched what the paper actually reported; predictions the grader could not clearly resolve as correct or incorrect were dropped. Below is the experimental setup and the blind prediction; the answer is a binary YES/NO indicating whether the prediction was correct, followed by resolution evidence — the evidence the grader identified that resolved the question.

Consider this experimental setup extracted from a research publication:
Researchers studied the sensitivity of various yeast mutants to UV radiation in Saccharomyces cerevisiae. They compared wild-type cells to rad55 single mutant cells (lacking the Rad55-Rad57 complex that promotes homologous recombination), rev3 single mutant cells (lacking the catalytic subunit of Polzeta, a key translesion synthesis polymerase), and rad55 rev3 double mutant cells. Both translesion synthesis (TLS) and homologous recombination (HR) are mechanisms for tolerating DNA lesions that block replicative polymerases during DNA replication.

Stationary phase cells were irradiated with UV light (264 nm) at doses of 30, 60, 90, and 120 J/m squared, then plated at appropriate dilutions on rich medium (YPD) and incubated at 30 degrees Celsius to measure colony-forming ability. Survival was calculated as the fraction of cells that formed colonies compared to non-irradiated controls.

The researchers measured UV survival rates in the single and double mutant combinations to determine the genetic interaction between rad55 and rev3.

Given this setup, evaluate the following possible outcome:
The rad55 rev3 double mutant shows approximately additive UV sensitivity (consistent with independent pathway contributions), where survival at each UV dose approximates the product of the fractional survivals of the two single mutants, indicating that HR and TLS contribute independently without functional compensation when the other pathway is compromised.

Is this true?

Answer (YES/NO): NO